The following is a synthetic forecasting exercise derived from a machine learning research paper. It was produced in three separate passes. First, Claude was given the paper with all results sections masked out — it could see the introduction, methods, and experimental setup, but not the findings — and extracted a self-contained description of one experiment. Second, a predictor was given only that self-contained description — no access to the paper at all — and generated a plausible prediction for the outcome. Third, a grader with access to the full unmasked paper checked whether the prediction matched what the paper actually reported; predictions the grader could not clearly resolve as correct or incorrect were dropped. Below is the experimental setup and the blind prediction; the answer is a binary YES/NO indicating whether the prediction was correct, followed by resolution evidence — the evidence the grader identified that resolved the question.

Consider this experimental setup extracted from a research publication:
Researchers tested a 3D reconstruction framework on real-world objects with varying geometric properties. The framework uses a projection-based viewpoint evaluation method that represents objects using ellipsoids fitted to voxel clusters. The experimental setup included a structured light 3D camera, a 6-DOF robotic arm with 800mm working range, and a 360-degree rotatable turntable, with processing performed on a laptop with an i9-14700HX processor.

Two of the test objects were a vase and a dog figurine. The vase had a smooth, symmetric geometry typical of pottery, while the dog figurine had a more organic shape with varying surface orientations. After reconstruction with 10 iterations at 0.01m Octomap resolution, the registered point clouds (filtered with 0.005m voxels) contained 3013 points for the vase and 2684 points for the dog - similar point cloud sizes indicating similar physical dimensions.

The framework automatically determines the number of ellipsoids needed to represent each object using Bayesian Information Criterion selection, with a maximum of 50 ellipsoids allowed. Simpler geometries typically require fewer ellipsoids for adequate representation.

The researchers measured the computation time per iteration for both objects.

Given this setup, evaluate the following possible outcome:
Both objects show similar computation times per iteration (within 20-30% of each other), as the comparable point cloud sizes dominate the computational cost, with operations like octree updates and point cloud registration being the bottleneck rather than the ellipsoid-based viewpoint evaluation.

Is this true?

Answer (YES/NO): NO